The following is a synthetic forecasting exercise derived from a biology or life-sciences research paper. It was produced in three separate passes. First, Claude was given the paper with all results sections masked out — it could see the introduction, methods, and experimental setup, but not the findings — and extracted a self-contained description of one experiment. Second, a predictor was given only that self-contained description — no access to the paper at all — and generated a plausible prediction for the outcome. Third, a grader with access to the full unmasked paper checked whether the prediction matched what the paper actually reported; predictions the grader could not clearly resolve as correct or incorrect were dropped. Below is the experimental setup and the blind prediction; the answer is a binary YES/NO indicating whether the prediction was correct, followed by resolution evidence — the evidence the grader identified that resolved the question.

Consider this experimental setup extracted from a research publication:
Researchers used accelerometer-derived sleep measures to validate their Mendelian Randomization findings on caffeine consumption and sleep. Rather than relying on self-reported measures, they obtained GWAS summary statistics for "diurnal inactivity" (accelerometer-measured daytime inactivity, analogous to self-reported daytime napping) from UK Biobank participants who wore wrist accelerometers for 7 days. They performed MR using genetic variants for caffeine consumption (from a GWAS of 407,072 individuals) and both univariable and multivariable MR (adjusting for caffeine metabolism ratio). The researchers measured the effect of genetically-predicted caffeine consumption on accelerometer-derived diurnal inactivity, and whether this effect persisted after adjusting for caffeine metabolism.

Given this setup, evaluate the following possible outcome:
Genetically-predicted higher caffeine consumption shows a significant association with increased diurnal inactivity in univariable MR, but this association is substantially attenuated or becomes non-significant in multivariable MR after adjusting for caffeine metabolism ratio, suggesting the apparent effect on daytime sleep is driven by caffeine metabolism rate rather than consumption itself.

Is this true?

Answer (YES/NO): NO